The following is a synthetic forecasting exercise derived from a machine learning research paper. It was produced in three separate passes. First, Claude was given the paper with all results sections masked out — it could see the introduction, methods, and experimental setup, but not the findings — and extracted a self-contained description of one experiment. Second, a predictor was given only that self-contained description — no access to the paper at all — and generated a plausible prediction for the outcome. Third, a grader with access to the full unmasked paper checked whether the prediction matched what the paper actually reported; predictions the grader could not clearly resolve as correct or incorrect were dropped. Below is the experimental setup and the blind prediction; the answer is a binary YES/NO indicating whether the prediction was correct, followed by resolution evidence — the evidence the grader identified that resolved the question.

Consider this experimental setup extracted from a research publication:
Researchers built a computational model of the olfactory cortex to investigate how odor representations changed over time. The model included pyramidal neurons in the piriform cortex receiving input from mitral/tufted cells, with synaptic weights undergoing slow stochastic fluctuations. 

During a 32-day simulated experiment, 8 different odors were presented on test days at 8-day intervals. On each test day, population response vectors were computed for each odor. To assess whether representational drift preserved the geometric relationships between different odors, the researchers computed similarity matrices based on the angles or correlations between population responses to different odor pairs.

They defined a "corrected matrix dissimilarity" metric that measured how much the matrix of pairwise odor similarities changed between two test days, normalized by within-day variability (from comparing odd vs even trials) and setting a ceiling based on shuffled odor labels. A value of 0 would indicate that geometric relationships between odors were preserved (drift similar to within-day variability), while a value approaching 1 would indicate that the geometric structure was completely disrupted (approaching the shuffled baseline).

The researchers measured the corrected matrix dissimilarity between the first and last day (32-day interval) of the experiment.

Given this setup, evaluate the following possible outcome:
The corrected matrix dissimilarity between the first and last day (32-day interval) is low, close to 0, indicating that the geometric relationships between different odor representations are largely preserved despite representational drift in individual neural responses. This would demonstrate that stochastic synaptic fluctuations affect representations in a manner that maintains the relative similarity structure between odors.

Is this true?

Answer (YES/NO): NO